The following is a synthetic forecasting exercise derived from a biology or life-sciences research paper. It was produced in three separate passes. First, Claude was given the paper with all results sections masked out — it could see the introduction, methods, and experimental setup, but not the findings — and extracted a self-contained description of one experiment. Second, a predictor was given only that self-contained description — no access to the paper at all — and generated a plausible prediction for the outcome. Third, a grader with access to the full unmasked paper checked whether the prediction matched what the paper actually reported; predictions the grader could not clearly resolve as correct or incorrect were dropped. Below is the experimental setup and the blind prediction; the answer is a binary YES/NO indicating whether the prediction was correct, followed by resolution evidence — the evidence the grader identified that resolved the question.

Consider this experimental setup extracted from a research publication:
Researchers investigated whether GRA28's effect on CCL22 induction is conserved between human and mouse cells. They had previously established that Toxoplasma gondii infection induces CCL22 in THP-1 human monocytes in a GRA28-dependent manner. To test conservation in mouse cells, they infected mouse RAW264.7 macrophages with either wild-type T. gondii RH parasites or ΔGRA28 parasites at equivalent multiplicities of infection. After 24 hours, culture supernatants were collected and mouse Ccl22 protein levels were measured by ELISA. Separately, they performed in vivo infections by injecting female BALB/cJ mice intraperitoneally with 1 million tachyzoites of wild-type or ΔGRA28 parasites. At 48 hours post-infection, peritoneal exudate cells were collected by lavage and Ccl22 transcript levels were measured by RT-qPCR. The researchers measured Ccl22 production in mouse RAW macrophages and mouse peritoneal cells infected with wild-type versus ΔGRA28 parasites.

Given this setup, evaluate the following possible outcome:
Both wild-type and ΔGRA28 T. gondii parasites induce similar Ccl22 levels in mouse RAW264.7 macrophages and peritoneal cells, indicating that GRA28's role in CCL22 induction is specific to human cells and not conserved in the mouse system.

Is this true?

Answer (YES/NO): NO